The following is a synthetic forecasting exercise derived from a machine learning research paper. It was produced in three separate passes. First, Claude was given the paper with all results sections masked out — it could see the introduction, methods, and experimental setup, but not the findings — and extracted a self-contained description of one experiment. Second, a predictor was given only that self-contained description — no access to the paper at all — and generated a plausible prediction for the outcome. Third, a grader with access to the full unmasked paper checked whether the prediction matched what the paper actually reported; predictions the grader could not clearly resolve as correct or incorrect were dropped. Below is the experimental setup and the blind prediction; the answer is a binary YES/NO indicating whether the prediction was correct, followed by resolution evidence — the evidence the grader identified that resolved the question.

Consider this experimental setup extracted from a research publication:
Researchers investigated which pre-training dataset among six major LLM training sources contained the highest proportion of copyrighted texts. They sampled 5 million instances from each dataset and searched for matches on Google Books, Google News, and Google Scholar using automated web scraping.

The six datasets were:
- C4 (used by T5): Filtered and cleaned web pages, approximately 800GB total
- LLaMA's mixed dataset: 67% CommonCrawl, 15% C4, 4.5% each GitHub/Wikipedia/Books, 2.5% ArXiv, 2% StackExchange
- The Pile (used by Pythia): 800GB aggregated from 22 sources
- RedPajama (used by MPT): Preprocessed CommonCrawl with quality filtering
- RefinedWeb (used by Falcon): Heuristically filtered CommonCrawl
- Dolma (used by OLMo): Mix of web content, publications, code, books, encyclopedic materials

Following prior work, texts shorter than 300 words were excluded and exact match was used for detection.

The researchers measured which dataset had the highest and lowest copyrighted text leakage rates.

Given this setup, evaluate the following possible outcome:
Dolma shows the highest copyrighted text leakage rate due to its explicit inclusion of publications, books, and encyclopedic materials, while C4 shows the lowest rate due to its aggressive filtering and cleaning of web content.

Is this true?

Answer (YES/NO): NO